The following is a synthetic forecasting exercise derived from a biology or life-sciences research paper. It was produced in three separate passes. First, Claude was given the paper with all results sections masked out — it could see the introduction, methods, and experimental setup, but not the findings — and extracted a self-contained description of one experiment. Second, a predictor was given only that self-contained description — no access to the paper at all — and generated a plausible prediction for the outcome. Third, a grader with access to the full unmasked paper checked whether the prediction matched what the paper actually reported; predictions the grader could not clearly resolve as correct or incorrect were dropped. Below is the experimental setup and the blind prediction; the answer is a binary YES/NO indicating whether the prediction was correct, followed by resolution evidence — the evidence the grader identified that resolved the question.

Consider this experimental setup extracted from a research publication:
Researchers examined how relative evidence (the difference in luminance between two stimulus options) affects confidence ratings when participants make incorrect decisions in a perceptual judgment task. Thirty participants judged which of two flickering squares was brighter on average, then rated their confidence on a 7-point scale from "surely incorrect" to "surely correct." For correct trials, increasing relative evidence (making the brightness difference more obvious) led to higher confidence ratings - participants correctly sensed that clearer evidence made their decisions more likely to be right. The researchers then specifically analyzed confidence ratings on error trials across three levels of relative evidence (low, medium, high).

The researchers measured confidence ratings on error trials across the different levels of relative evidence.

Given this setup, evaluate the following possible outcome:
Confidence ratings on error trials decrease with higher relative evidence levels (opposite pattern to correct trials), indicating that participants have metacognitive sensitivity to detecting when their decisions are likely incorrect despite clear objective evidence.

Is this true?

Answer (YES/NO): YES